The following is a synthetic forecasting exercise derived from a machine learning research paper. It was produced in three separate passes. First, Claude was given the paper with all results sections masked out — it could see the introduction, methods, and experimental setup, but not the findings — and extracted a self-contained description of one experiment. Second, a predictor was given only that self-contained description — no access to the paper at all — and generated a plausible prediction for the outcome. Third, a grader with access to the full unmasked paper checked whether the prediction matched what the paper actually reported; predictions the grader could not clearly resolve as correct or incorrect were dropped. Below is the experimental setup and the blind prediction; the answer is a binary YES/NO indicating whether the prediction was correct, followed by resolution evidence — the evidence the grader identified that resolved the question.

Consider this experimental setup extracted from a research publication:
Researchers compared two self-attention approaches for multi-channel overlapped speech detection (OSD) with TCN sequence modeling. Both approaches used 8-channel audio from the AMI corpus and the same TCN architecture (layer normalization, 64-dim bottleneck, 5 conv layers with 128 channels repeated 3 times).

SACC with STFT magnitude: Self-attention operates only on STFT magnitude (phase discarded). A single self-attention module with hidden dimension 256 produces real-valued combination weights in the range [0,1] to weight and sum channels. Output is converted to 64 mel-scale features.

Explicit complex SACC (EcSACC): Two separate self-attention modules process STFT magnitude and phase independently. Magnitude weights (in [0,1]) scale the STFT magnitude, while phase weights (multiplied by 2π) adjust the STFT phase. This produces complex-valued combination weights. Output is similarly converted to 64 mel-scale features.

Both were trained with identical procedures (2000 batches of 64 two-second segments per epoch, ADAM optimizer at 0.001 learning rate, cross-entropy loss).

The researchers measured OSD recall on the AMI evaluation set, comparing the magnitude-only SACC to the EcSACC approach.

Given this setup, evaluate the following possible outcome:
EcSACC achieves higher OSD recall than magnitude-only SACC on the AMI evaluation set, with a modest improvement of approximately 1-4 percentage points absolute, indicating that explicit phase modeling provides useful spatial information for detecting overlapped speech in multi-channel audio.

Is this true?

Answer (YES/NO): NO